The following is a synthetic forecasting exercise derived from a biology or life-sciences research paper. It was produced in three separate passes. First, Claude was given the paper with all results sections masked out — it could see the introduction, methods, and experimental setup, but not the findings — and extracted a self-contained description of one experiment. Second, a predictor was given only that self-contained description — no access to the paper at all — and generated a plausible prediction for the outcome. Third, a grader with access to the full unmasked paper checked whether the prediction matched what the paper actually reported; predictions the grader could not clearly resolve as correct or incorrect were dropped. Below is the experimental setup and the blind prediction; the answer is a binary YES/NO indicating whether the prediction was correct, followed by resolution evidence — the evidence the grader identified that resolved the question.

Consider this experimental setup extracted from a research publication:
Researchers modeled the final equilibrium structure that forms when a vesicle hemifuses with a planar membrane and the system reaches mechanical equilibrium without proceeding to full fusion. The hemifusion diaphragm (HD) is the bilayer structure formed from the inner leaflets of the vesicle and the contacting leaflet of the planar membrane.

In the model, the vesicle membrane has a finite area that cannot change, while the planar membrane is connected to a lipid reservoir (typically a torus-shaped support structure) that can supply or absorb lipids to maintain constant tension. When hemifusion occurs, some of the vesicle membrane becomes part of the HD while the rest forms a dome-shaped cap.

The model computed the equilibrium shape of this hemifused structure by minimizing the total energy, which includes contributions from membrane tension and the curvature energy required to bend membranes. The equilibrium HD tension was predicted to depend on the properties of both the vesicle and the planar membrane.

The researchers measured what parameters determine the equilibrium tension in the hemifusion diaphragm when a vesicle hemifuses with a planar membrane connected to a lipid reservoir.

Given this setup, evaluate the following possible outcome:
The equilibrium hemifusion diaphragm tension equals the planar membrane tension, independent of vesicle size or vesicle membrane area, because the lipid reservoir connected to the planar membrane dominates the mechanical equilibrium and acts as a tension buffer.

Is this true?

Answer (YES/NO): NO